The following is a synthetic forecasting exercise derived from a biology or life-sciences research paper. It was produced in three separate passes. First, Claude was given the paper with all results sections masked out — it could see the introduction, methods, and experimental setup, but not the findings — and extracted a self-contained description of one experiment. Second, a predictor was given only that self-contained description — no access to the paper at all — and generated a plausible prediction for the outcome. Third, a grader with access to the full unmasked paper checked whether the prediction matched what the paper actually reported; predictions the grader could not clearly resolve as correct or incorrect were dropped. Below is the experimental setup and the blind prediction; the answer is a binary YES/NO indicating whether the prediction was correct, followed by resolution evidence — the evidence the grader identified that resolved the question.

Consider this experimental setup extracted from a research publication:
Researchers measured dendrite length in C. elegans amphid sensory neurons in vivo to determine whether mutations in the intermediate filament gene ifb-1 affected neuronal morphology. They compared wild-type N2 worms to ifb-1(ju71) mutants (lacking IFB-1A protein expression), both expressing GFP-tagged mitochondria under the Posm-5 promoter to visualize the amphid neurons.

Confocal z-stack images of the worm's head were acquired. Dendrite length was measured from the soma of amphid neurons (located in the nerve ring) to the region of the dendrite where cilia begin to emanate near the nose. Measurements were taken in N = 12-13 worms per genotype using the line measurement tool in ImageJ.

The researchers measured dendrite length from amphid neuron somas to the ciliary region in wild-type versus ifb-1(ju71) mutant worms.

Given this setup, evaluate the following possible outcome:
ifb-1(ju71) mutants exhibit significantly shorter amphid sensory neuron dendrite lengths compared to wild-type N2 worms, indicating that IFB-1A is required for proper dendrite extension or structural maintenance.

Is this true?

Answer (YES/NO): YES